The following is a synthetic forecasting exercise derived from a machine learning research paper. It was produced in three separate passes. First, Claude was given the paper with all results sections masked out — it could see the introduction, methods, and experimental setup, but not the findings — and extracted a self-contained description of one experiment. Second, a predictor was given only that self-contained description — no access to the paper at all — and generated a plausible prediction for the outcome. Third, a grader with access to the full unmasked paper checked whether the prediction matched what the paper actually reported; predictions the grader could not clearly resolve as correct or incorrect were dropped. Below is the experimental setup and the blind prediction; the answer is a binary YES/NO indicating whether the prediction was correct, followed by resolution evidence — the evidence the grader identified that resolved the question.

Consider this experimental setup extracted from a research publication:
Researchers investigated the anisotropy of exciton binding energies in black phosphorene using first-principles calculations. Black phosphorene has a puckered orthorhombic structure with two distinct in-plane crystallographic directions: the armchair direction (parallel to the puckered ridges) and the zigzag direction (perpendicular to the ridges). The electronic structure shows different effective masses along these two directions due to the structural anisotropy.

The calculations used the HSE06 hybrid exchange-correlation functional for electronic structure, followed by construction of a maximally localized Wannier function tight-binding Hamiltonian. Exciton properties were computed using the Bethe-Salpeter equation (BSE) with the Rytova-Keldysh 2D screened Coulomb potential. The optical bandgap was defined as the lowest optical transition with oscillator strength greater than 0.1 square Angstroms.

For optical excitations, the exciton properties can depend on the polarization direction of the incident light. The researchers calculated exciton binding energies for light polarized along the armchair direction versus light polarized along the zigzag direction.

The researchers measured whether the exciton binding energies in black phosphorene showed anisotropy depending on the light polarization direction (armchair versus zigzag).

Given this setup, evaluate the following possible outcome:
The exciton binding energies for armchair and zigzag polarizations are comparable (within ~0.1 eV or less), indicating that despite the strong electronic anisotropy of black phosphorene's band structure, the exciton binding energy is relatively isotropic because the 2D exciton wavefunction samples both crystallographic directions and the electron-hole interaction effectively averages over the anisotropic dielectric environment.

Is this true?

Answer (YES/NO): YES